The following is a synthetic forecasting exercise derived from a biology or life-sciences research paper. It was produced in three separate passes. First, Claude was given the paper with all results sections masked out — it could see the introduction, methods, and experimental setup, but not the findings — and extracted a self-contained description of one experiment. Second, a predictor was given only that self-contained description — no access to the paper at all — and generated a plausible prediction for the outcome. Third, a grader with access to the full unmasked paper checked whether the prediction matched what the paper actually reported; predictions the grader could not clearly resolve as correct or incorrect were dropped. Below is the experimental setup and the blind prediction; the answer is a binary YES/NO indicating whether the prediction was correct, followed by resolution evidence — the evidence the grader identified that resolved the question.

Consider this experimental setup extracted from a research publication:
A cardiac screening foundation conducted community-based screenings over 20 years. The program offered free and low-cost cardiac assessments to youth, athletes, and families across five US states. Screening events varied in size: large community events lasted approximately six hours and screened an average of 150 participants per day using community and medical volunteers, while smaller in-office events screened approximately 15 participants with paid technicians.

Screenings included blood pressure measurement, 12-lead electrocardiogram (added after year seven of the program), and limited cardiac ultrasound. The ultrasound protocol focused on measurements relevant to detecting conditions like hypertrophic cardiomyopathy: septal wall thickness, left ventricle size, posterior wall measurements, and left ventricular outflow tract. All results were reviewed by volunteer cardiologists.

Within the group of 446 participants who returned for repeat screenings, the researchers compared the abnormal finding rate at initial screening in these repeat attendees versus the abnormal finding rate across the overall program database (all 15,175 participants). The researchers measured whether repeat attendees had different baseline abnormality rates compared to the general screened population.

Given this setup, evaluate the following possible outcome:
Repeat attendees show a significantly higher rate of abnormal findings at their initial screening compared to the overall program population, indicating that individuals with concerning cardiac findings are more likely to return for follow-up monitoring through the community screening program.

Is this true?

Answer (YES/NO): NO